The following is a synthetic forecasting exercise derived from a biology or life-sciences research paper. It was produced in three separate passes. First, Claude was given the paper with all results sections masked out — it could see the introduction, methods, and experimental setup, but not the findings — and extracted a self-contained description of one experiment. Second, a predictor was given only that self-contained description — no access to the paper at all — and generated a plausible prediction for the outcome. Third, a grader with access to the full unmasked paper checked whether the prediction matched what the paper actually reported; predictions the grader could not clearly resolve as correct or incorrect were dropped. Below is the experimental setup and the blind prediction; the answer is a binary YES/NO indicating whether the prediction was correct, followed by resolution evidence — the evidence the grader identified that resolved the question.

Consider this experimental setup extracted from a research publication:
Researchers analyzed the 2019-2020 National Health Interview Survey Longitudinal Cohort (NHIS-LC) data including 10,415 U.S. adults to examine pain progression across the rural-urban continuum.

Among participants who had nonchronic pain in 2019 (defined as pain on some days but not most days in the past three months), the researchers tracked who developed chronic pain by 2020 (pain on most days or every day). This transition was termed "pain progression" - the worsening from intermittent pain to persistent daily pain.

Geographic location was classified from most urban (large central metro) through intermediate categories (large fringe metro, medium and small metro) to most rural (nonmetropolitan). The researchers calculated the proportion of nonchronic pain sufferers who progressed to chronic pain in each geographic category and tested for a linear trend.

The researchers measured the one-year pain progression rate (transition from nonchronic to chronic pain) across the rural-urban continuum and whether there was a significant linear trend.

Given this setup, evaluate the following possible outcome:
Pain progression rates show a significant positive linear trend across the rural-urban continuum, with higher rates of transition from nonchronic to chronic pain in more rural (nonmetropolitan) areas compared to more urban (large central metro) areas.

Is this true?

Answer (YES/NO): YES